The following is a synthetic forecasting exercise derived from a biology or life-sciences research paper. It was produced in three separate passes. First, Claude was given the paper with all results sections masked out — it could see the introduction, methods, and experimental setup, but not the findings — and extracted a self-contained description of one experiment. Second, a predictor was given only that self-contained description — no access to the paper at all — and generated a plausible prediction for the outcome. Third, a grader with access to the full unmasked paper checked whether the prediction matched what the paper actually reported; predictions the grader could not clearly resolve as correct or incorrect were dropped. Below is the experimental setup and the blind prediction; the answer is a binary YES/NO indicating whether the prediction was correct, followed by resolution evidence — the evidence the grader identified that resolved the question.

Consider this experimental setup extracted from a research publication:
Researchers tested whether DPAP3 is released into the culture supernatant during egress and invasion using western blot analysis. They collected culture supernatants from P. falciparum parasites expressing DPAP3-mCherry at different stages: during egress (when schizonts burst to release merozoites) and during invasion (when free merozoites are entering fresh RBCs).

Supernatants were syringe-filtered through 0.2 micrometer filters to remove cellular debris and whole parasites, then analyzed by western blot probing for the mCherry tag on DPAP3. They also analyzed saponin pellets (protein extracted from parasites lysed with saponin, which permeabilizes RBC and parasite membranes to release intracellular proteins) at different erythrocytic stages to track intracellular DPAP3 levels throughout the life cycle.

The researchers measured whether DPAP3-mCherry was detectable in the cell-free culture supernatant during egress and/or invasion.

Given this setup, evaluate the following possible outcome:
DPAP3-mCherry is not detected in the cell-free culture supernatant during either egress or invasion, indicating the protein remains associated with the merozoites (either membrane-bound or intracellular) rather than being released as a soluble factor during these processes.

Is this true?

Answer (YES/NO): NO